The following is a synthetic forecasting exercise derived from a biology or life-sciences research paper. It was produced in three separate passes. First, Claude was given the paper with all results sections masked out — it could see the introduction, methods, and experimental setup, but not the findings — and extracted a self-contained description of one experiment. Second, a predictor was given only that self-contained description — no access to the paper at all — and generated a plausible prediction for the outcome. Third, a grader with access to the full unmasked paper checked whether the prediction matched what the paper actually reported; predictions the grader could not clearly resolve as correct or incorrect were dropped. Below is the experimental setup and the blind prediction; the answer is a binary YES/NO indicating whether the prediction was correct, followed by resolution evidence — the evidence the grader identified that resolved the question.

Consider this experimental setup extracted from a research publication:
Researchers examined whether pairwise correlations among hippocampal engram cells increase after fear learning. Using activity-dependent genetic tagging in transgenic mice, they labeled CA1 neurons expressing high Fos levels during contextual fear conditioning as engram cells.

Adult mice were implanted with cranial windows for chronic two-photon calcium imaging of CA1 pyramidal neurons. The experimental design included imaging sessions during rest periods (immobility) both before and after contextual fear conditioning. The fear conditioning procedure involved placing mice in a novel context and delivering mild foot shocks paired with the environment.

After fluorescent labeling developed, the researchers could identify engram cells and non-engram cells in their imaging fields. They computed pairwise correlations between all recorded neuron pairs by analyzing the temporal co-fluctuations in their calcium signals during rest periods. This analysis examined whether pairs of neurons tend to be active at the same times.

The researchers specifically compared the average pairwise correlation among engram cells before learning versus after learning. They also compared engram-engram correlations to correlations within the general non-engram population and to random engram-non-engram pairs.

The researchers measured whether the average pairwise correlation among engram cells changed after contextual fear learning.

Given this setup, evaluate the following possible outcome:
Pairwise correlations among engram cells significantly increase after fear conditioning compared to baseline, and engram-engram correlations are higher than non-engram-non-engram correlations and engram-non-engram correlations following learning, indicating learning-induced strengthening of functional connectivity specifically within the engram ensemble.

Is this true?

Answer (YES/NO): NO